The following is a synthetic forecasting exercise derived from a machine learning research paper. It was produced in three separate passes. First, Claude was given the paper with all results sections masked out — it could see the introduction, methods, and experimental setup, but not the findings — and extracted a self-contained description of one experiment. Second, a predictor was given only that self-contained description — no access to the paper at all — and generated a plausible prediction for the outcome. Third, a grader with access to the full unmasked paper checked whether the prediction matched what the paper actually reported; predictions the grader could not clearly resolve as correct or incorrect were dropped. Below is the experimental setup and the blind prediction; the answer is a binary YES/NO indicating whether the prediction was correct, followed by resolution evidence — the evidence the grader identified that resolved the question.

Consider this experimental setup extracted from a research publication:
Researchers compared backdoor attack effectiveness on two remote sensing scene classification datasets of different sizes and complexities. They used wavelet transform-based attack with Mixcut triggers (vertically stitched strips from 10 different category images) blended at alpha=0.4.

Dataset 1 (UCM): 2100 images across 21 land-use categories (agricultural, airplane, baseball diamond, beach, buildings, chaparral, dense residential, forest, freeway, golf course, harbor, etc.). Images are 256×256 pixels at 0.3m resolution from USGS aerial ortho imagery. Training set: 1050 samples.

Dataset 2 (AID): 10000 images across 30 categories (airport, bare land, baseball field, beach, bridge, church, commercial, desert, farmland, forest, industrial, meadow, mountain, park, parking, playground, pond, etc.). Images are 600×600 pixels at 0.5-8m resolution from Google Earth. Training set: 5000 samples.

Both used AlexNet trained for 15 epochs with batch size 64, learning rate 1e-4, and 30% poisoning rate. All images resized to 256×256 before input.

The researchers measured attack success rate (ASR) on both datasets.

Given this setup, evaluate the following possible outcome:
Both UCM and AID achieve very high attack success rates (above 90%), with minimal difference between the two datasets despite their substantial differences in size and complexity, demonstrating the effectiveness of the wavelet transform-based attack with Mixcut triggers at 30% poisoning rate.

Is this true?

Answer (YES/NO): YES